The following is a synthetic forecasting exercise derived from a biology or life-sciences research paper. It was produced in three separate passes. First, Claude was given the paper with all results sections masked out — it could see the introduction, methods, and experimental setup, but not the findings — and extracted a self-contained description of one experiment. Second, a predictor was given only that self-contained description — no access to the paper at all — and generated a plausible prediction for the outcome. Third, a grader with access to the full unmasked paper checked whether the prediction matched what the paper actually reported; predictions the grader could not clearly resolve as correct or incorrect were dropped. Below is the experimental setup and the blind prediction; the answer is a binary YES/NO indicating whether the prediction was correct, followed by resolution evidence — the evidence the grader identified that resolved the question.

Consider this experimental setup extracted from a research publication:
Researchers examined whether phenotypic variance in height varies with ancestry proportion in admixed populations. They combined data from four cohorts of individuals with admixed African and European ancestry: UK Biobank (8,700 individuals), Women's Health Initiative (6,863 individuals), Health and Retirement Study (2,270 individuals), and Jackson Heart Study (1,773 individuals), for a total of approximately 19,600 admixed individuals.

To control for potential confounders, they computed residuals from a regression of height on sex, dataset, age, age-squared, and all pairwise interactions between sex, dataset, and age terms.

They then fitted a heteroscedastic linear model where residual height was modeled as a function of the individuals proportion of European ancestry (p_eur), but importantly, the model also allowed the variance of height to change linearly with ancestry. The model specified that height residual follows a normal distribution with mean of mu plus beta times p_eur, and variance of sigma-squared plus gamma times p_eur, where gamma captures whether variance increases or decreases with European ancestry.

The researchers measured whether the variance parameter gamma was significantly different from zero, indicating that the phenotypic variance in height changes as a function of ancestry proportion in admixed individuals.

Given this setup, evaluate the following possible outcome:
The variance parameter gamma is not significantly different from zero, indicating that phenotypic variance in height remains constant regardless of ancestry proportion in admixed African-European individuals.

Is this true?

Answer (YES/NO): YES